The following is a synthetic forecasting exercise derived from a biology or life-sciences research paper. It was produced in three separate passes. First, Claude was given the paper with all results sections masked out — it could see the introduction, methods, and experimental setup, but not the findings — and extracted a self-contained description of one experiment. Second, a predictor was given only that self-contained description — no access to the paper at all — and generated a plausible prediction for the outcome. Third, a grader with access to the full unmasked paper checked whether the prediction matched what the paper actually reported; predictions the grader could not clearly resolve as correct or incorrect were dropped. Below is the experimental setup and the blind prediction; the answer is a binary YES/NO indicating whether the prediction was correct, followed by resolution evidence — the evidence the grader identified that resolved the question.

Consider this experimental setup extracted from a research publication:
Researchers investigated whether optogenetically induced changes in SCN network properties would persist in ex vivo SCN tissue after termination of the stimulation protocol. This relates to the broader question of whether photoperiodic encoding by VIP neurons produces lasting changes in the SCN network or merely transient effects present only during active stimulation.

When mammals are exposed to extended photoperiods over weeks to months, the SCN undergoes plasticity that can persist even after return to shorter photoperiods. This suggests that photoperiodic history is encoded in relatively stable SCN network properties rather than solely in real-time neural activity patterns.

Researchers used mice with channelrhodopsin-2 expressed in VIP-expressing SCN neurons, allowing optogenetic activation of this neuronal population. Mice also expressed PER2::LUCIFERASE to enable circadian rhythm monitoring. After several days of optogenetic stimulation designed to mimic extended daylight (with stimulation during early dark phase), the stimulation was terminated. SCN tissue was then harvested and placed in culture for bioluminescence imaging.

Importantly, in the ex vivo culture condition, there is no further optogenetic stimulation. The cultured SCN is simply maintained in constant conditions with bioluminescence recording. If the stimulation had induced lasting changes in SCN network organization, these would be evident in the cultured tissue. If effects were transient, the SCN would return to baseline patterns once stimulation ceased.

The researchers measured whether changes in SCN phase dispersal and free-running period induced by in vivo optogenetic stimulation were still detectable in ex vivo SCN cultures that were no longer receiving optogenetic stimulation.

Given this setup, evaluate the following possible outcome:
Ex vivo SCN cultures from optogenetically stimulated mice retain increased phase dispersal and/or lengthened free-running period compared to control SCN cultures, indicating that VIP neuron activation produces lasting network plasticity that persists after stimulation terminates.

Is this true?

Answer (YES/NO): NO